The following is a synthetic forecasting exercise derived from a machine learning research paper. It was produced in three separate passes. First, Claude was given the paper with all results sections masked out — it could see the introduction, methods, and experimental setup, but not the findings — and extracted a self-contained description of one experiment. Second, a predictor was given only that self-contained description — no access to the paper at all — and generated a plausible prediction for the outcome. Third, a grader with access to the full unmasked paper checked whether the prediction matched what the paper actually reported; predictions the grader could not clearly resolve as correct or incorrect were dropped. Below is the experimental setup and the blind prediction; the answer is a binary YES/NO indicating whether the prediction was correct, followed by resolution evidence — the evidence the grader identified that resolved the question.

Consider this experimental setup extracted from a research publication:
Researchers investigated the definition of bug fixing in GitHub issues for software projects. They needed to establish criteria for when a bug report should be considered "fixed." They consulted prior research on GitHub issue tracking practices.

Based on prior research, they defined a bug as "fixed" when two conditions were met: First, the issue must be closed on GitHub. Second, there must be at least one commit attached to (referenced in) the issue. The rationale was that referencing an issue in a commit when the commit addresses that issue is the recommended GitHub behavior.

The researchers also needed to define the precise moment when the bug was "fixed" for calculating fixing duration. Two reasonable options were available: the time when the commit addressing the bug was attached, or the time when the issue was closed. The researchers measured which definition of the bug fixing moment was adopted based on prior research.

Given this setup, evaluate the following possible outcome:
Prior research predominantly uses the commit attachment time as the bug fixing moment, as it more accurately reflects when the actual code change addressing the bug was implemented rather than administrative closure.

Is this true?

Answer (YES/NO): NO